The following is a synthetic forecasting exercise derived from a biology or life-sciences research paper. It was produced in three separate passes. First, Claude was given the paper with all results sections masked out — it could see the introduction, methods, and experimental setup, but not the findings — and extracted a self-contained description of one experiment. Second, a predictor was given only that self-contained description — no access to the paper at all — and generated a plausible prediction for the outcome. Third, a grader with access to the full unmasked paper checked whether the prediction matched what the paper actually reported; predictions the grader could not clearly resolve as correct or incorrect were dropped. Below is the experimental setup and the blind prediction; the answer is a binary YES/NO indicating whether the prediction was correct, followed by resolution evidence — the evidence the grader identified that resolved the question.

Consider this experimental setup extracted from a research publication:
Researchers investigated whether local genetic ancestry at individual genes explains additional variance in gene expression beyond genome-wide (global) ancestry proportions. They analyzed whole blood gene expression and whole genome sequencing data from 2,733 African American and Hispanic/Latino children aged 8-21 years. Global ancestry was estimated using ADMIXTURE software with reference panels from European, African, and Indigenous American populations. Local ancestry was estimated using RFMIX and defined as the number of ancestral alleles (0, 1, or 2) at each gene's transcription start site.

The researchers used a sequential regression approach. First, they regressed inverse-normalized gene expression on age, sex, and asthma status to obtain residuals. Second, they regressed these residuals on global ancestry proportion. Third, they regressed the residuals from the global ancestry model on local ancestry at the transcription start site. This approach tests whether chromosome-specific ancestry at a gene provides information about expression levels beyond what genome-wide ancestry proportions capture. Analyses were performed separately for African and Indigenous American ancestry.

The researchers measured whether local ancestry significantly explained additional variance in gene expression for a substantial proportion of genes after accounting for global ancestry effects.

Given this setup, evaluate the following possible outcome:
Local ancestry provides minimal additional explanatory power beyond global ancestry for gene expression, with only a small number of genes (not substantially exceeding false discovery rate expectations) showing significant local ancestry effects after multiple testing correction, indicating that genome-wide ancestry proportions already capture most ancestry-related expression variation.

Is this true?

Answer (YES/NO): NO